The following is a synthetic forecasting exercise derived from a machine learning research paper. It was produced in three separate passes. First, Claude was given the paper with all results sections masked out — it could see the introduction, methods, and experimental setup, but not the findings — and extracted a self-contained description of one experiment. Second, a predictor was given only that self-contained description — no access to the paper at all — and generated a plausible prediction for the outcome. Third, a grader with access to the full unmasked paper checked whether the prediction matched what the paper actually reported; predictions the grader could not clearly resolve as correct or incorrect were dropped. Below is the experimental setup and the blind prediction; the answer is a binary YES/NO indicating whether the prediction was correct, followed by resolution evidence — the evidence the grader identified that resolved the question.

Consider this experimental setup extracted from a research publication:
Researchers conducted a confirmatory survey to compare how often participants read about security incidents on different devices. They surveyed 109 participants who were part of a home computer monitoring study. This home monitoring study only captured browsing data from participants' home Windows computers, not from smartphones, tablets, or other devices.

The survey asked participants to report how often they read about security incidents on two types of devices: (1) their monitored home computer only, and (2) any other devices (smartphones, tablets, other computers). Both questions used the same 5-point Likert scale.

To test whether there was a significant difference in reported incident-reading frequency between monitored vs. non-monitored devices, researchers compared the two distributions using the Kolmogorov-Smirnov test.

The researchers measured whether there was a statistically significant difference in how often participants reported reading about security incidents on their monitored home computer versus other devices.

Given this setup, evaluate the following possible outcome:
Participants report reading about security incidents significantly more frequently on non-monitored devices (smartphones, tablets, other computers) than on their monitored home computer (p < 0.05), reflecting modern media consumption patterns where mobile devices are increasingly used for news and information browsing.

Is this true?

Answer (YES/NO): NO